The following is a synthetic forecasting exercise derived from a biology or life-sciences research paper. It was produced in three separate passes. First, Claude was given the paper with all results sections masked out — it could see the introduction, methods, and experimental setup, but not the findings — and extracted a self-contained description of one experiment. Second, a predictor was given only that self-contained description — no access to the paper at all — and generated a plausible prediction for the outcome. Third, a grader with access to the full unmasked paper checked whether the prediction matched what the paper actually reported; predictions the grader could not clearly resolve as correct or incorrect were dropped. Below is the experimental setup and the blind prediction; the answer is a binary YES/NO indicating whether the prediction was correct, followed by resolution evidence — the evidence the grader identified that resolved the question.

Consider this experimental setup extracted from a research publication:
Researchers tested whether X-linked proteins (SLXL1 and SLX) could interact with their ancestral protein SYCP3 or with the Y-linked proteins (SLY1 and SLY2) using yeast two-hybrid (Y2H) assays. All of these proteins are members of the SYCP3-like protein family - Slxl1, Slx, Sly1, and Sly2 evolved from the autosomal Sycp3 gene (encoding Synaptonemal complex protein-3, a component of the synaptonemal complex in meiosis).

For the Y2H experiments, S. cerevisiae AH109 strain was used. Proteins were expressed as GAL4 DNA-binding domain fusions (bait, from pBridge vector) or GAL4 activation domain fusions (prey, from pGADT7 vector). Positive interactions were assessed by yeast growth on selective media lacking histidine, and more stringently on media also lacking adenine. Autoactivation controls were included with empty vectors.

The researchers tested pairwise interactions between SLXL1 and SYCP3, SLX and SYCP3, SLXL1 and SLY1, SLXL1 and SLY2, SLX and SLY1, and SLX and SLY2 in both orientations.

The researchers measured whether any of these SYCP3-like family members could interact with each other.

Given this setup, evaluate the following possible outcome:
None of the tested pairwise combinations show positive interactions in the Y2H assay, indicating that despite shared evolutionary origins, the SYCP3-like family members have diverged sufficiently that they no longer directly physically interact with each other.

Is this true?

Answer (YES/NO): NO